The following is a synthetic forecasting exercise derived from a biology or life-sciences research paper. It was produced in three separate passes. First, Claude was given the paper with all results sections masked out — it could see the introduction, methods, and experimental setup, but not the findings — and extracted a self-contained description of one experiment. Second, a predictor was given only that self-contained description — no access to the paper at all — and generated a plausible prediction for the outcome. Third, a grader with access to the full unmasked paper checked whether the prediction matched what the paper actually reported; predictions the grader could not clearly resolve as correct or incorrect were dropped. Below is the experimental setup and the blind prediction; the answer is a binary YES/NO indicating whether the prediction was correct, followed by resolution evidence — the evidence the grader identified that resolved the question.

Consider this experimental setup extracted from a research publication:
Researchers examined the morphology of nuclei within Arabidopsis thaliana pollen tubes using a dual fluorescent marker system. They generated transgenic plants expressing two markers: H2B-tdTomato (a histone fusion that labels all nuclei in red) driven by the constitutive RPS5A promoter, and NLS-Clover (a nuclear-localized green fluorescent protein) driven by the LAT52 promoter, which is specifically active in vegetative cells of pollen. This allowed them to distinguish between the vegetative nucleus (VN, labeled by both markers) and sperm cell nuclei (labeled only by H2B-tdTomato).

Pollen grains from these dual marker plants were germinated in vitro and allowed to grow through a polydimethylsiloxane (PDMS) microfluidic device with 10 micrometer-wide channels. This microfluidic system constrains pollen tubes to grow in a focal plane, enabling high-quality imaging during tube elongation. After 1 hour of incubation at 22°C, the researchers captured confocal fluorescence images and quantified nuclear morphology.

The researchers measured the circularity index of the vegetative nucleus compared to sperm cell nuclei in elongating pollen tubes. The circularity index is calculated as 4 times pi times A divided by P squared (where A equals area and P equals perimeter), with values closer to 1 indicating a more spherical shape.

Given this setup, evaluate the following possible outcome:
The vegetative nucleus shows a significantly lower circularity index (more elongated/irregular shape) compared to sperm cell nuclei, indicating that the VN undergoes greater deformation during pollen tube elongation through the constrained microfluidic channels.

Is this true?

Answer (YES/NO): YES